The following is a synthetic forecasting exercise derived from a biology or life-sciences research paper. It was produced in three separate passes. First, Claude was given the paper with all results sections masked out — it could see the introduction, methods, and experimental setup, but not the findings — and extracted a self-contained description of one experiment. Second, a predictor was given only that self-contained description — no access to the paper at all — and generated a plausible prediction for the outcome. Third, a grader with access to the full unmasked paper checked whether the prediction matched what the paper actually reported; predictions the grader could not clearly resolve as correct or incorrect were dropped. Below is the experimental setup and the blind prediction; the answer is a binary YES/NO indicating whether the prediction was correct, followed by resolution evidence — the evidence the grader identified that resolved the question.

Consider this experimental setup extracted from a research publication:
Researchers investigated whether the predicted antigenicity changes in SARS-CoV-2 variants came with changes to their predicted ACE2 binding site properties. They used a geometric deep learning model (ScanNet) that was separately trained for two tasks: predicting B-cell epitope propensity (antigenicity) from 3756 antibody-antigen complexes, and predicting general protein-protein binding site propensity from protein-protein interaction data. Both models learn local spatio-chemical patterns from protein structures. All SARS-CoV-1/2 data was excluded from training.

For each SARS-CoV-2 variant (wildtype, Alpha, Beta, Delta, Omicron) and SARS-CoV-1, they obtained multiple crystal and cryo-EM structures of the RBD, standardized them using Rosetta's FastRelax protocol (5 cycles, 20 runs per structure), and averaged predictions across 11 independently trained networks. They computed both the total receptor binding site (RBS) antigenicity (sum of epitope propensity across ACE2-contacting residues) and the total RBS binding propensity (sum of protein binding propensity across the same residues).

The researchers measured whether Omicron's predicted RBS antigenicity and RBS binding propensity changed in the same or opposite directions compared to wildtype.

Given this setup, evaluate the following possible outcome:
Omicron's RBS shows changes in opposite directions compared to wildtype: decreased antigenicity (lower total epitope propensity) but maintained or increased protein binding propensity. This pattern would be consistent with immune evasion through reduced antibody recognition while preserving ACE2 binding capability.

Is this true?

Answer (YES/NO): YES